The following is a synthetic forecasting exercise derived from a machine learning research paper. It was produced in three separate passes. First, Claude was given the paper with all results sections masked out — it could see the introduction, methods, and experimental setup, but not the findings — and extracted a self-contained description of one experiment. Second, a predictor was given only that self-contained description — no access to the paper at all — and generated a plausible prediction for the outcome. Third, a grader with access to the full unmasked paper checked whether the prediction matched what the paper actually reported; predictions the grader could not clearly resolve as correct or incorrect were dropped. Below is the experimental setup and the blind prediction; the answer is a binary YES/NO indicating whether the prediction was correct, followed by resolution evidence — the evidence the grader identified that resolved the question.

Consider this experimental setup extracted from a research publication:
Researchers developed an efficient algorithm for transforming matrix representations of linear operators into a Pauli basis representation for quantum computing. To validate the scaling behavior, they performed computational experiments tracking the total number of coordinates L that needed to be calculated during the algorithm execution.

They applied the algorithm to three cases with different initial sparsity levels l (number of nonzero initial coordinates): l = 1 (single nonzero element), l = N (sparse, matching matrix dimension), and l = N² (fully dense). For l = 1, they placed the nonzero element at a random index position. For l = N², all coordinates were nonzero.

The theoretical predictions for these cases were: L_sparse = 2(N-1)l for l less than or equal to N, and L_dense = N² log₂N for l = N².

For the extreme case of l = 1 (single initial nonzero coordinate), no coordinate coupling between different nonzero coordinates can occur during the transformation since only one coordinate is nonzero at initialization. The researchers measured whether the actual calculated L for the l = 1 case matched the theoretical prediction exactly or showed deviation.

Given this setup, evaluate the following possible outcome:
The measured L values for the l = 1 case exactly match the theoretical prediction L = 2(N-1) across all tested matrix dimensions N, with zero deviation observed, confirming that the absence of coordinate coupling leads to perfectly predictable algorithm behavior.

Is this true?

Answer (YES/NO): YES